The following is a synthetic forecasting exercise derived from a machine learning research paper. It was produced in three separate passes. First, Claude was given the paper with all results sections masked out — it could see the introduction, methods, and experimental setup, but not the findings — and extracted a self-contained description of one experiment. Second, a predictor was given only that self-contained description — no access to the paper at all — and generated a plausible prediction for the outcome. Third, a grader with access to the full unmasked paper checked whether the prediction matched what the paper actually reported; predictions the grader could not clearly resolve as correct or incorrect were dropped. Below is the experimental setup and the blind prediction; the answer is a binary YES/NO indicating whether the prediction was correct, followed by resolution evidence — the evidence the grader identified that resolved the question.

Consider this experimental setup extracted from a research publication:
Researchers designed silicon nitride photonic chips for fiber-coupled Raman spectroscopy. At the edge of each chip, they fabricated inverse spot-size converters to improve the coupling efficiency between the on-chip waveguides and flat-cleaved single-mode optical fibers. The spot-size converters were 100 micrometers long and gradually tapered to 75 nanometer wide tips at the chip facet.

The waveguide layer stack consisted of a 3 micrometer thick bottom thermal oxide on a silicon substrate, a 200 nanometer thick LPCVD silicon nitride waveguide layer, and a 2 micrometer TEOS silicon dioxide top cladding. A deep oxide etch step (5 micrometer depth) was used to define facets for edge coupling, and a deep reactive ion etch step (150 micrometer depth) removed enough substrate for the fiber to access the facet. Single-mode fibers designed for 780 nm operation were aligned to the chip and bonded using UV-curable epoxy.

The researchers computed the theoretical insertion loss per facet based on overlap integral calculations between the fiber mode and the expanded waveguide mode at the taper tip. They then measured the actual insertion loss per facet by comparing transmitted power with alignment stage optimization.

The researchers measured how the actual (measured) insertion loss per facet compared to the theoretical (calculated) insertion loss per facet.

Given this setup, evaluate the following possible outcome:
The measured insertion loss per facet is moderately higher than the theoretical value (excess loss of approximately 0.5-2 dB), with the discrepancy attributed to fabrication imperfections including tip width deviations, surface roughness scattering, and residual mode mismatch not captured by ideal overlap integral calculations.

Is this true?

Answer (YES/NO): NO